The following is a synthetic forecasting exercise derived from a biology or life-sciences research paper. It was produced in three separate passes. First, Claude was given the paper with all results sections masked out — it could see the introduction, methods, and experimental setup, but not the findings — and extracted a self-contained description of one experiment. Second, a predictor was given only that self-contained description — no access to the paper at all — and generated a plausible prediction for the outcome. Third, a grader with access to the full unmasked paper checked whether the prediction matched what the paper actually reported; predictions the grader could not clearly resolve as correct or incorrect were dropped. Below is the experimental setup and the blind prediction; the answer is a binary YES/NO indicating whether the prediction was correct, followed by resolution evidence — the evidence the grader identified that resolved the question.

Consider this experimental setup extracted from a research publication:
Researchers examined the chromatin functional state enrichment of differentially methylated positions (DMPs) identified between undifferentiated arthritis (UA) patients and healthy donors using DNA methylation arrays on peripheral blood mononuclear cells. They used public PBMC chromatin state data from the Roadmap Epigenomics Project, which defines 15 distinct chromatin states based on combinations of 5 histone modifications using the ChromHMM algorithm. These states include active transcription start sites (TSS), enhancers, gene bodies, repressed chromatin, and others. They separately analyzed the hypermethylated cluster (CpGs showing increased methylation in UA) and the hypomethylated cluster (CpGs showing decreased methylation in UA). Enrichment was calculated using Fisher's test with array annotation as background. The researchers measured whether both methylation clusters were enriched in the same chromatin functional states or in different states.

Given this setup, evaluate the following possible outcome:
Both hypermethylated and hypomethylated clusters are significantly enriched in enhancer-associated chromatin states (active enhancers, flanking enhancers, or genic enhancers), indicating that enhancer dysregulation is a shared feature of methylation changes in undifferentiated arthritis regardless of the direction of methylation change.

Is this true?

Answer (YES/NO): YES